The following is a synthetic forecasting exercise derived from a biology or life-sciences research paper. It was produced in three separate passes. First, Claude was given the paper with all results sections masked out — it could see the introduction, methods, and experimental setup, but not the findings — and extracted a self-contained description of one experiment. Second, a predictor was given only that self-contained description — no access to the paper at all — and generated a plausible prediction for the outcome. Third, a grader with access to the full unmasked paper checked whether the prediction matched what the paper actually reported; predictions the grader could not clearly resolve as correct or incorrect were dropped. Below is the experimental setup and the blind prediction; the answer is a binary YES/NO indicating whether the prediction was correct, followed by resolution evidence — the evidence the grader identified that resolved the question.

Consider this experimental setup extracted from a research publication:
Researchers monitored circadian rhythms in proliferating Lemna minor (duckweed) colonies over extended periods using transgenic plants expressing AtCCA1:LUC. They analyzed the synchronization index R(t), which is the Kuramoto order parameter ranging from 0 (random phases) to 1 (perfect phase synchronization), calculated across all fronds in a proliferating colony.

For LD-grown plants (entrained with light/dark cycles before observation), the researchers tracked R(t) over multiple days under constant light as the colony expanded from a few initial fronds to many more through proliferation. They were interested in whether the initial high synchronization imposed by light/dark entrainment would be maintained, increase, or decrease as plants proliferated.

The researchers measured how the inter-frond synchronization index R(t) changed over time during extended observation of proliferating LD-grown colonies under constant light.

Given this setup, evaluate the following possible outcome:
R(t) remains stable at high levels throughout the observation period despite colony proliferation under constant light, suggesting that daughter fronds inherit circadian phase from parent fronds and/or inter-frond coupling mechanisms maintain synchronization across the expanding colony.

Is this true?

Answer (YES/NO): YES